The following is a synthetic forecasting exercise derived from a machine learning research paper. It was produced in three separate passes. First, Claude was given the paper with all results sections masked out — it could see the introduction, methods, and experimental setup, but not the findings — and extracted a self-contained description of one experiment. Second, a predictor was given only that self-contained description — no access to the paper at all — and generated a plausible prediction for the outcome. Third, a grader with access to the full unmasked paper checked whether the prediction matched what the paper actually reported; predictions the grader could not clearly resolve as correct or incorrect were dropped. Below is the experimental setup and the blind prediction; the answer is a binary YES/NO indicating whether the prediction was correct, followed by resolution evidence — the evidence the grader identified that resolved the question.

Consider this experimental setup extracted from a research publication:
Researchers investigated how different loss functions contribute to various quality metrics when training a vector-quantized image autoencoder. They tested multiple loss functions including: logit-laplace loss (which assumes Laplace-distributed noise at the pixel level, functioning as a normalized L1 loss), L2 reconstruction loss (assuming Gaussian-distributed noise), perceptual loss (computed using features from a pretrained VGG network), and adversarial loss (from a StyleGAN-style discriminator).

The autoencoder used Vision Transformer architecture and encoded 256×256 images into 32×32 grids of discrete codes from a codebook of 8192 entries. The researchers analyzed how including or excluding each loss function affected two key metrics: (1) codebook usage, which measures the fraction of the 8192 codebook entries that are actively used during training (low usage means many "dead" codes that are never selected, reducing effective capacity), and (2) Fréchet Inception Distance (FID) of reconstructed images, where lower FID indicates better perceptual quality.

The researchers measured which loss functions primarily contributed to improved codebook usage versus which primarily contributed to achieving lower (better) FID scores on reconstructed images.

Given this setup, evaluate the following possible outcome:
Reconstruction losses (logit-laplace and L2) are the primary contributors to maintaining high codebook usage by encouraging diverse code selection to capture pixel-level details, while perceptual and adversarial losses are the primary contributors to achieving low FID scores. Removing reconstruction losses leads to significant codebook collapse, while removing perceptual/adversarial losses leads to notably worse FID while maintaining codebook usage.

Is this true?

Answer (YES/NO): NO